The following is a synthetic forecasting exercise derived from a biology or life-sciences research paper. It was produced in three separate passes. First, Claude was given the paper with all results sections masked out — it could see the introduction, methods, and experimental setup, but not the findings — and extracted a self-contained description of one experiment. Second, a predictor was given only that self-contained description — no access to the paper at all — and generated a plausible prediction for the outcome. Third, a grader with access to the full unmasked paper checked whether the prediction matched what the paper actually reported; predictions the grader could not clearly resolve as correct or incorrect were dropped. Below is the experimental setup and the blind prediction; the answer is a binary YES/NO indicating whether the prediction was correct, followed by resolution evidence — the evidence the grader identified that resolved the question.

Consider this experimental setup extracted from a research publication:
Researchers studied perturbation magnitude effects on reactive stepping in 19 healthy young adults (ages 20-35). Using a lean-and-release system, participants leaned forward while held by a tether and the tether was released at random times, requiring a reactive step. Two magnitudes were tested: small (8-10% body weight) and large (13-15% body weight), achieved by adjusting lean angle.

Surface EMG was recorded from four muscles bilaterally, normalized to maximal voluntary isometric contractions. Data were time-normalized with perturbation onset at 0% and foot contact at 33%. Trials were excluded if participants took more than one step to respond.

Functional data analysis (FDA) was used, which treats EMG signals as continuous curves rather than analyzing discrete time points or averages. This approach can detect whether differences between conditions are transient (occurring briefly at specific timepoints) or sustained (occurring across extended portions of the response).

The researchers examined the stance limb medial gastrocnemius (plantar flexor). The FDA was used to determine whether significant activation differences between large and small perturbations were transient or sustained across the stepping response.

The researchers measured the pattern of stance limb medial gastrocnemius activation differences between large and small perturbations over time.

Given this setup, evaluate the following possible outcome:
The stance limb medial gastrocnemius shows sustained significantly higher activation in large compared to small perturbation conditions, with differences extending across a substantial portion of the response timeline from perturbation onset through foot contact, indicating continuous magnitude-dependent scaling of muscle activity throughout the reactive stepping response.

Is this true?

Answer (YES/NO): NO